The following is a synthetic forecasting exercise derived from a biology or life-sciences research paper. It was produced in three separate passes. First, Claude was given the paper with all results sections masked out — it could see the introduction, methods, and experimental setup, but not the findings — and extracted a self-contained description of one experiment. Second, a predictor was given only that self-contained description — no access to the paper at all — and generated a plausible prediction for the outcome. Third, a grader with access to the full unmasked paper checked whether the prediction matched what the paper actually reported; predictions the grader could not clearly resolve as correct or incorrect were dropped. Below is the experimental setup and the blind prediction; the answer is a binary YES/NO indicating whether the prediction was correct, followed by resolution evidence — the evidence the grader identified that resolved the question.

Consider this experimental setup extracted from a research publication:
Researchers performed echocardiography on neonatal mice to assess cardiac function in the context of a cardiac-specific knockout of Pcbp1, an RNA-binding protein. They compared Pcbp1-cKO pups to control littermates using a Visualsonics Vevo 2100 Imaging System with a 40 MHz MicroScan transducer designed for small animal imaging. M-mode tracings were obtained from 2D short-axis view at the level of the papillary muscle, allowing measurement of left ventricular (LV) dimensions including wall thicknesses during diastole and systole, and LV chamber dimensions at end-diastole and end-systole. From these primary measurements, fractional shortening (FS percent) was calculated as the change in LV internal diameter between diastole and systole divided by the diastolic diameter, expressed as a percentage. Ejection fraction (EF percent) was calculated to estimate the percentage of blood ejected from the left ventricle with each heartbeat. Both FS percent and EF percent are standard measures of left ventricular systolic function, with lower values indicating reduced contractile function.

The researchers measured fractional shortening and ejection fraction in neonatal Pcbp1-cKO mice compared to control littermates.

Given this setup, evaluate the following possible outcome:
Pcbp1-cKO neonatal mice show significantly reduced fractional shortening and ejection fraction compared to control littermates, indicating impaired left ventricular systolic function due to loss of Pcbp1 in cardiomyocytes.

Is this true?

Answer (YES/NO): YES